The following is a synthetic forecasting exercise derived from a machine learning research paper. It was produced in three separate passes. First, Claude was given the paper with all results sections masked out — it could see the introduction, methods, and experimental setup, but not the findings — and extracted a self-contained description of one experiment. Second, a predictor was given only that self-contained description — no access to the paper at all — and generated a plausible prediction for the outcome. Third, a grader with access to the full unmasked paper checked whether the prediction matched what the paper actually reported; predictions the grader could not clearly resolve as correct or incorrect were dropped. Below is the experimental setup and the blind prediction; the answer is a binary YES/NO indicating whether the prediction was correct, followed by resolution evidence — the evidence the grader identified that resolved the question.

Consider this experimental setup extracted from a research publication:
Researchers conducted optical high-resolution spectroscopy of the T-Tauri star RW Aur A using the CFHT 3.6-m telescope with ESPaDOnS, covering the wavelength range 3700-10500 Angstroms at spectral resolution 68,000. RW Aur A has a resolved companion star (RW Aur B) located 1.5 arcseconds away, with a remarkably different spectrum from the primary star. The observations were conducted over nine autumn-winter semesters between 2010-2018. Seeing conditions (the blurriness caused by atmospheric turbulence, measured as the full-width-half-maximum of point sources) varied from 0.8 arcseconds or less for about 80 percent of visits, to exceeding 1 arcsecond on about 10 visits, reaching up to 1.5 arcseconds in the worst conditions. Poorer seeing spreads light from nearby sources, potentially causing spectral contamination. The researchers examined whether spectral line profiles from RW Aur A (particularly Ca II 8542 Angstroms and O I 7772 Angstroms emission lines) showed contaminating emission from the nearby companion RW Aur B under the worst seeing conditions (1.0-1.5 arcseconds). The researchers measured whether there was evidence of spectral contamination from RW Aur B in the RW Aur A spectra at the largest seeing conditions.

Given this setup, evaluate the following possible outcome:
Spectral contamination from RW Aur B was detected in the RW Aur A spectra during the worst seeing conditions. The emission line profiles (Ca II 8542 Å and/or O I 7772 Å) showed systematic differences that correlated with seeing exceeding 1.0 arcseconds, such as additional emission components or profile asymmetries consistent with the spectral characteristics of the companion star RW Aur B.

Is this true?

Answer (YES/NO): NO